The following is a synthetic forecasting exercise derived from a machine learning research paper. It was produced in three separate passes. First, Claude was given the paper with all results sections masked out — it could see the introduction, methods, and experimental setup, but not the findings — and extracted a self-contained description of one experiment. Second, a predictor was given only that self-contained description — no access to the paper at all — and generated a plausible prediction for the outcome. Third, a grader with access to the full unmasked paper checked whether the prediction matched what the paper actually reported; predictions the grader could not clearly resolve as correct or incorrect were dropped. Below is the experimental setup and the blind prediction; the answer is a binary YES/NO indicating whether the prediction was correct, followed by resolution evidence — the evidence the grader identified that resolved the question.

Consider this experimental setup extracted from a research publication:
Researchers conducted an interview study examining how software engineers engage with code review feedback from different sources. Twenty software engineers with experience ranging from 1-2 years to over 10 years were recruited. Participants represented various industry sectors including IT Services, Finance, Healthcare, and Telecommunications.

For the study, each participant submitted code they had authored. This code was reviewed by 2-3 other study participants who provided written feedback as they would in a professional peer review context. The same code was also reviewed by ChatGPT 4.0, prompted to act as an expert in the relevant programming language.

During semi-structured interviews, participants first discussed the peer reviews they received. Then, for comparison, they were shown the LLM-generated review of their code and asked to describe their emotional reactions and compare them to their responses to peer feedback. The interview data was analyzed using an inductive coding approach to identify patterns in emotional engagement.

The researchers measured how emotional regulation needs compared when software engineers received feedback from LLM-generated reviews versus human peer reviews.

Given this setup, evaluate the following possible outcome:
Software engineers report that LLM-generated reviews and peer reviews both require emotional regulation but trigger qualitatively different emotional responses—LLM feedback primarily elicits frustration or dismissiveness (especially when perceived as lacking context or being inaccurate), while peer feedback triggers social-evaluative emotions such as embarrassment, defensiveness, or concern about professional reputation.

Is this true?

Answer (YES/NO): NO